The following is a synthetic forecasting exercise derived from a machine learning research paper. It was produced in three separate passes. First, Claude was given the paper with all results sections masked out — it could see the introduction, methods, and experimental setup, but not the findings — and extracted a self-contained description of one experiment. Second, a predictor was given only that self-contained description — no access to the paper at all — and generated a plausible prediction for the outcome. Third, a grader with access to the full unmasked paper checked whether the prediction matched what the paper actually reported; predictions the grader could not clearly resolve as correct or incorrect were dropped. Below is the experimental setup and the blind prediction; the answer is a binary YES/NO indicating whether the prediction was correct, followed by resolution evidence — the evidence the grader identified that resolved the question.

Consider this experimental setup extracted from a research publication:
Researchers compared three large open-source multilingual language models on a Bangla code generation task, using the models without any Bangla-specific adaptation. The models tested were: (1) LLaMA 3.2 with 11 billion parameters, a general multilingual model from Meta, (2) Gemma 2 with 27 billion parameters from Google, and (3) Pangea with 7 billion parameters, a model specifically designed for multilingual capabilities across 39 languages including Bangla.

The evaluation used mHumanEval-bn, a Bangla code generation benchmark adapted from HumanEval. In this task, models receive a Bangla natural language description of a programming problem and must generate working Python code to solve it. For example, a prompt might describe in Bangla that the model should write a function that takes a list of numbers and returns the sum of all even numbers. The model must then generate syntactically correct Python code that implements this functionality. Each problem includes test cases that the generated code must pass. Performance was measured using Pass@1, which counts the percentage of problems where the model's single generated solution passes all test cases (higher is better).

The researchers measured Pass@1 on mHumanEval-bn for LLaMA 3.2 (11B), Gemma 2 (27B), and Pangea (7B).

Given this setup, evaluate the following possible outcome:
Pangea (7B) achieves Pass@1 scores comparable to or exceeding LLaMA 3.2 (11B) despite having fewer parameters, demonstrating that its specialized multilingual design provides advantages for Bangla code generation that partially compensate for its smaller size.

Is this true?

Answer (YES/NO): NO